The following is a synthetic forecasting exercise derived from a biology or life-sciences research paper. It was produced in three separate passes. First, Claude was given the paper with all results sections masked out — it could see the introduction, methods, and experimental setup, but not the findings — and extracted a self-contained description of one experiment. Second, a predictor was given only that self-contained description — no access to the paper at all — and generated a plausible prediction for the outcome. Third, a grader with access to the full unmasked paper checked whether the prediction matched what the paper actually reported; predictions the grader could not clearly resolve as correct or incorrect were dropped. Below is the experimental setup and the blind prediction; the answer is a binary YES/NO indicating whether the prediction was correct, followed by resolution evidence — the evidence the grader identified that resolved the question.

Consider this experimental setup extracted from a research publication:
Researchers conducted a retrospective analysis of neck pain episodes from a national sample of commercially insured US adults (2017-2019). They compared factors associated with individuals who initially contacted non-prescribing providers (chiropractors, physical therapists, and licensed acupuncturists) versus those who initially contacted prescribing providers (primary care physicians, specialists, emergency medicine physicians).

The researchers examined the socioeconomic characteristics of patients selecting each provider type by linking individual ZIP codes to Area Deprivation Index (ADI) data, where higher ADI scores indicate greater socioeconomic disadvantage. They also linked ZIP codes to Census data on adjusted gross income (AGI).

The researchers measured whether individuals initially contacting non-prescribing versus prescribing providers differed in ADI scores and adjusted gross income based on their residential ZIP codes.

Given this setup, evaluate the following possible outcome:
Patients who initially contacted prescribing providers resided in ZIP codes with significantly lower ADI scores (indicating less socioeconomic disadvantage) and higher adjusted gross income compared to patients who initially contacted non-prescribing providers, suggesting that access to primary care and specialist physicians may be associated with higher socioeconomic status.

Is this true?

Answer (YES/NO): NO